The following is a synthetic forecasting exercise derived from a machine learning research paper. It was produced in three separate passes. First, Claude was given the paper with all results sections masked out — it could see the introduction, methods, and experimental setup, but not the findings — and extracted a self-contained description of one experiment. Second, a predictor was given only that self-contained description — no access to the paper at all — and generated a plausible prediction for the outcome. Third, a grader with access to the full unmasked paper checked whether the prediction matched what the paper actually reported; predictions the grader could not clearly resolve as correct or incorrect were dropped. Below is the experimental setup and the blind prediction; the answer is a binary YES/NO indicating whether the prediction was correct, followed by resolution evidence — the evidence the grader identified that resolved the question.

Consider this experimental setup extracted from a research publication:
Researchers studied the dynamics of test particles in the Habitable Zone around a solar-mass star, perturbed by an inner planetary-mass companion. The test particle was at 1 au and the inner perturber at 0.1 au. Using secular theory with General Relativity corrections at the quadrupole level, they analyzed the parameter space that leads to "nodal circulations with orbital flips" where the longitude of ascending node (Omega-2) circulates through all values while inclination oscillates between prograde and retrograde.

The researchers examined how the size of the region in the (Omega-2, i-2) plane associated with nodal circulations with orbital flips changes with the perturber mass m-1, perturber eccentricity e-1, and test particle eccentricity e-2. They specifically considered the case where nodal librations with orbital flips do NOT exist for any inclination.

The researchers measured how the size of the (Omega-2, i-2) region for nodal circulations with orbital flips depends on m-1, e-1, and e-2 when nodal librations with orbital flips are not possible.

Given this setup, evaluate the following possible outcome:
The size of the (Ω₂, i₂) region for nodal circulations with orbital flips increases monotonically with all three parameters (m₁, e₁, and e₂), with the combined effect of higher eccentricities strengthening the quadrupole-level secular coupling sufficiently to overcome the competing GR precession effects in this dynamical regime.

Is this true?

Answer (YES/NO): YES